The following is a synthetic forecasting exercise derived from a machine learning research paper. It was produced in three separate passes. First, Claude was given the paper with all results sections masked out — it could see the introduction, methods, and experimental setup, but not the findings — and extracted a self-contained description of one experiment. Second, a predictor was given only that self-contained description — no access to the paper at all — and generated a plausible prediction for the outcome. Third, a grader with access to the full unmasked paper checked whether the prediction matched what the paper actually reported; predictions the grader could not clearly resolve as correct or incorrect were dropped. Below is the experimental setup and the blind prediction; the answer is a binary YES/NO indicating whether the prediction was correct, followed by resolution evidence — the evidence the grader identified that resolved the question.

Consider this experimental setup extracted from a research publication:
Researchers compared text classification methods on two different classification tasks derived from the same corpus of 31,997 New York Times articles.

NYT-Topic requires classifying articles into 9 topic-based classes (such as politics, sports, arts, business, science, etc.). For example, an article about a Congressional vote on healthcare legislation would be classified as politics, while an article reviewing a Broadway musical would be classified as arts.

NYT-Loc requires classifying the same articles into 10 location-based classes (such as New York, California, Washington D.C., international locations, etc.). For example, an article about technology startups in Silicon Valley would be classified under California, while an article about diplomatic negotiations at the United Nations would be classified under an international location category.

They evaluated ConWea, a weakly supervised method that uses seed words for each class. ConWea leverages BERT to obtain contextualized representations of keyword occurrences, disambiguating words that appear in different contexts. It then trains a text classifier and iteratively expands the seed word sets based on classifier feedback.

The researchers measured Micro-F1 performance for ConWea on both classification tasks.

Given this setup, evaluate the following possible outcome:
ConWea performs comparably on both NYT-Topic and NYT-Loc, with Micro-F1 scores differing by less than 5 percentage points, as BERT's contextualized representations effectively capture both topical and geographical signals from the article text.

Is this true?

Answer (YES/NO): YES